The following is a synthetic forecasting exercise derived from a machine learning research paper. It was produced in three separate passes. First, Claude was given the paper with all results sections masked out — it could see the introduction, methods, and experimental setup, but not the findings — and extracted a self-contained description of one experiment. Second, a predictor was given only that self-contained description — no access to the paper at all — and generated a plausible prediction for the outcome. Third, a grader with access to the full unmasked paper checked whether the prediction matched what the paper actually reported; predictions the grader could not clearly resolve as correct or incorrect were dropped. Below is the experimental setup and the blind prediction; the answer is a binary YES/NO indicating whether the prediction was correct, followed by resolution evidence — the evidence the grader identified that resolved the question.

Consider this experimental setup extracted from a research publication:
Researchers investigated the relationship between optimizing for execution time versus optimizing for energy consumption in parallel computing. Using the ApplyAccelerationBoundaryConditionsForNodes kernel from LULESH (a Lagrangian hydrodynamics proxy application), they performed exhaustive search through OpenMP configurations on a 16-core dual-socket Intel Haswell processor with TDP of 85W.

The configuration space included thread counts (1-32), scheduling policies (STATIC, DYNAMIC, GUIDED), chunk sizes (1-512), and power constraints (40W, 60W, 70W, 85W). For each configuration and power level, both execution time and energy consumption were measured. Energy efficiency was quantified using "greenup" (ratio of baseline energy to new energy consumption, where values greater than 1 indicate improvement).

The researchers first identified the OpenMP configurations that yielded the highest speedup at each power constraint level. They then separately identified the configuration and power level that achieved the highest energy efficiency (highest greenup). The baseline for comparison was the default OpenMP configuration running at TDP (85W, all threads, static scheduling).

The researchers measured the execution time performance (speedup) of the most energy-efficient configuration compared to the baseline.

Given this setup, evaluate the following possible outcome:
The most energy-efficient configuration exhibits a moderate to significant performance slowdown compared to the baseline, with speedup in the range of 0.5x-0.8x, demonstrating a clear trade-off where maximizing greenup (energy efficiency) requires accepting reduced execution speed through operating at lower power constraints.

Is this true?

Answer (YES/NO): NO